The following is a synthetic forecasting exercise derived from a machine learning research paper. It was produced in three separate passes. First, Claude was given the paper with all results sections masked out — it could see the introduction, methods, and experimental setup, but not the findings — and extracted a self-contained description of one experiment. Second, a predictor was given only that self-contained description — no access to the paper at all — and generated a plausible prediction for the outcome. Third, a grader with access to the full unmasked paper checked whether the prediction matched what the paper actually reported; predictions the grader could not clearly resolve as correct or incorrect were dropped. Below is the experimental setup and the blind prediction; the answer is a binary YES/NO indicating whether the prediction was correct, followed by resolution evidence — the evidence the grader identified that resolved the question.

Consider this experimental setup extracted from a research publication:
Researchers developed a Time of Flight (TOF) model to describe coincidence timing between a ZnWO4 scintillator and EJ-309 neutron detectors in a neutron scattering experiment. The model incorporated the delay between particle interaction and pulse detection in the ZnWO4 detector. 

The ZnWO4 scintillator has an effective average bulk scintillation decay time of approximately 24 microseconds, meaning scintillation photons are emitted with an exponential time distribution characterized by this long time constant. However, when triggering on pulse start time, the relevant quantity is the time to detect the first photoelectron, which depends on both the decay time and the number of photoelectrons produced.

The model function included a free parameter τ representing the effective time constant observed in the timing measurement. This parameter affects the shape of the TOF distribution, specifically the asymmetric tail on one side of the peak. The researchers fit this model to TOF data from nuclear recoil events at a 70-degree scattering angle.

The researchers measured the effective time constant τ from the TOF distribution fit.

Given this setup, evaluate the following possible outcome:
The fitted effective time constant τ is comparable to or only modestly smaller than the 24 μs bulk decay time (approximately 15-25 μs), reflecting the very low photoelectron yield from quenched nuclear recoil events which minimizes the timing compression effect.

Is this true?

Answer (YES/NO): NO